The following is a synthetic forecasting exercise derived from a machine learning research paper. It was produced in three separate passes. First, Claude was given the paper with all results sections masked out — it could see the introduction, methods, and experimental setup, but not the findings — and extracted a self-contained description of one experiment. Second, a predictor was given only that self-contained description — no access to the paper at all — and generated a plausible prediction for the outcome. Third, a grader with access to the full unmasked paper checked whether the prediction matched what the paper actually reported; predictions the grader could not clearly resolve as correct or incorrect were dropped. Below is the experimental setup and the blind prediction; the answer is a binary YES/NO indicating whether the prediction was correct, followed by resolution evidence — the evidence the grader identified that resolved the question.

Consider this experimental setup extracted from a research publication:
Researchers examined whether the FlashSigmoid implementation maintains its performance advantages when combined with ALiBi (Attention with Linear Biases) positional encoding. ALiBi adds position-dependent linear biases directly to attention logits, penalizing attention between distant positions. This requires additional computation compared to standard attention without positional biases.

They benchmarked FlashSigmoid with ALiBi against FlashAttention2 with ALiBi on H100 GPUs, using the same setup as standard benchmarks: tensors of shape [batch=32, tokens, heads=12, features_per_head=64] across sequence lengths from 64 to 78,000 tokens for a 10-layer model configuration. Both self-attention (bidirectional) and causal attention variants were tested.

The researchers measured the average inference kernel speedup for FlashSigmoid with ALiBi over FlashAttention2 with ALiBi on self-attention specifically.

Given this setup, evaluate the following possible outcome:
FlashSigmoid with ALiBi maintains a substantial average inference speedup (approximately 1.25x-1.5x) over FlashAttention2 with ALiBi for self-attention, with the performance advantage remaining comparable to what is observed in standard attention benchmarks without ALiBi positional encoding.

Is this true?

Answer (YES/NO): NO